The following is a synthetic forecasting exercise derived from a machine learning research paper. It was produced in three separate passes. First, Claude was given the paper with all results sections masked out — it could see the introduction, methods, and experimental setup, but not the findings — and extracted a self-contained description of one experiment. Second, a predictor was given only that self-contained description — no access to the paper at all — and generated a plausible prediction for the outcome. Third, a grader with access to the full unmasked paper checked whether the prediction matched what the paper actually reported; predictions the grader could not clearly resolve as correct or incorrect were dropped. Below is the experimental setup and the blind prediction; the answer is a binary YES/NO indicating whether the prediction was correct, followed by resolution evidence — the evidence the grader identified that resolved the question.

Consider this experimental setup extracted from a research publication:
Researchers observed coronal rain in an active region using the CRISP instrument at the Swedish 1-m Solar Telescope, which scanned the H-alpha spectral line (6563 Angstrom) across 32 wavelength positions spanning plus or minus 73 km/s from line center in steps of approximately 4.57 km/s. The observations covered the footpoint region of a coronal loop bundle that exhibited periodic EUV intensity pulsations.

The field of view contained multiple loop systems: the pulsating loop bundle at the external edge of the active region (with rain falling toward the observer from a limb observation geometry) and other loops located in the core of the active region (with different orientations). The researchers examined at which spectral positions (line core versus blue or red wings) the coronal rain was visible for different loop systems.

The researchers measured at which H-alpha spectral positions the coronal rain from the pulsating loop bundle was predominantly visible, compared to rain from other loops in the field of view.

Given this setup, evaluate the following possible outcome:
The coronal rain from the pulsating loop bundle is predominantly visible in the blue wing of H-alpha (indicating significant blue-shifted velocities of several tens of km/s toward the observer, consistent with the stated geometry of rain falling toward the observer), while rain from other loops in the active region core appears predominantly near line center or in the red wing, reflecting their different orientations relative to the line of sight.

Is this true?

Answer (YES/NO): NO